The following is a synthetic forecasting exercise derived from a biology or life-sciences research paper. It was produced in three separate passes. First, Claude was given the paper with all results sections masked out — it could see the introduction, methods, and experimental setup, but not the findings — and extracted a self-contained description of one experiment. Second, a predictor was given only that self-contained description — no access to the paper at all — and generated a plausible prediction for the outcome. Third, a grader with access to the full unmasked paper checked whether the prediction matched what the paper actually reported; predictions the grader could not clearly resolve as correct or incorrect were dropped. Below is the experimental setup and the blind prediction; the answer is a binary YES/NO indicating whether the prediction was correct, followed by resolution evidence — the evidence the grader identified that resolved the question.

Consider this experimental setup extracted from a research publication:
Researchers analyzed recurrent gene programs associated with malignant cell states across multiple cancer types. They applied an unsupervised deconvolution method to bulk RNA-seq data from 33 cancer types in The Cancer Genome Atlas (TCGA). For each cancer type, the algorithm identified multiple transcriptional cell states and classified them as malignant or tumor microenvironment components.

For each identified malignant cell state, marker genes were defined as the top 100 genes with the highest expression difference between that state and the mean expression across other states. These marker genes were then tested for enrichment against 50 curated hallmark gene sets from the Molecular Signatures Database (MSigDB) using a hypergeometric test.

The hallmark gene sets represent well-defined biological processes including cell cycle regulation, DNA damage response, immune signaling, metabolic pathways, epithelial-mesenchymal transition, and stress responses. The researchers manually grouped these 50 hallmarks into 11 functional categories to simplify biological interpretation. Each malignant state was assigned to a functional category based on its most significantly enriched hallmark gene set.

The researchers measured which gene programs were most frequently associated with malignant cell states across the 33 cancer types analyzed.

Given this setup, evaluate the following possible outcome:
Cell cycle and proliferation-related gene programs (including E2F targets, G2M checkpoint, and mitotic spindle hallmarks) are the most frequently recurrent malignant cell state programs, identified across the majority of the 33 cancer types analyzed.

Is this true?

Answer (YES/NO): NO